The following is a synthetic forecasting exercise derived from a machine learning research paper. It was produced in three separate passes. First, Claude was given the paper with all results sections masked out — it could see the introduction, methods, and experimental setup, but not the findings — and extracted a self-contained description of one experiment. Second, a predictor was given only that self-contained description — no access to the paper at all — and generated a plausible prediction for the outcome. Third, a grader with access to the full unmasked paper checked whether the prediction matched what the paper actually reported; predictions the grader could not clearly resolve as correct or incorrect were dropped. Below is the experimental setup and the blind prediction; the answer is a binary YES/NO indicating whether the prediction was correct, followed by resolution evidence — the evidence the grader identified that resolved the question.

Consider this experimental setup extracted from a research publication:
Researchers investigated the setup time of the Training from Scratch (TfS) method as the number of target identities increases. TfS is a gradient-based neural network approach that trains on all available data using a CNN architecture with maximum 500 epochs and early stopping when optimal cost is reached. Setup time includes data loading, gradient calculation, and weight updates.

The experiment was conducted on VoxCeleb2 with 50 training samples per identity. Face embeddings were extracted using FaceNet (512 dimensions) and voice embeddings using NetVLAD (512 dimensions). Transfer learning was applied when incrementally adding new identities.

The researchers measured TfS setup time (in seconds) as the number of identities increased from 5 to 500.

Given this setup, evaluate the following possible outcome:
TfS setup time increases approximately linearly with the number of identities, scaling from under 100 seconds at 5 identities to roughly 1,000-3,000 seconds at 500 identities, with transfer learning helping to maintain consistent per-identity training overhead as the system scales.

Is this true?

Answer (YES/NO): NO